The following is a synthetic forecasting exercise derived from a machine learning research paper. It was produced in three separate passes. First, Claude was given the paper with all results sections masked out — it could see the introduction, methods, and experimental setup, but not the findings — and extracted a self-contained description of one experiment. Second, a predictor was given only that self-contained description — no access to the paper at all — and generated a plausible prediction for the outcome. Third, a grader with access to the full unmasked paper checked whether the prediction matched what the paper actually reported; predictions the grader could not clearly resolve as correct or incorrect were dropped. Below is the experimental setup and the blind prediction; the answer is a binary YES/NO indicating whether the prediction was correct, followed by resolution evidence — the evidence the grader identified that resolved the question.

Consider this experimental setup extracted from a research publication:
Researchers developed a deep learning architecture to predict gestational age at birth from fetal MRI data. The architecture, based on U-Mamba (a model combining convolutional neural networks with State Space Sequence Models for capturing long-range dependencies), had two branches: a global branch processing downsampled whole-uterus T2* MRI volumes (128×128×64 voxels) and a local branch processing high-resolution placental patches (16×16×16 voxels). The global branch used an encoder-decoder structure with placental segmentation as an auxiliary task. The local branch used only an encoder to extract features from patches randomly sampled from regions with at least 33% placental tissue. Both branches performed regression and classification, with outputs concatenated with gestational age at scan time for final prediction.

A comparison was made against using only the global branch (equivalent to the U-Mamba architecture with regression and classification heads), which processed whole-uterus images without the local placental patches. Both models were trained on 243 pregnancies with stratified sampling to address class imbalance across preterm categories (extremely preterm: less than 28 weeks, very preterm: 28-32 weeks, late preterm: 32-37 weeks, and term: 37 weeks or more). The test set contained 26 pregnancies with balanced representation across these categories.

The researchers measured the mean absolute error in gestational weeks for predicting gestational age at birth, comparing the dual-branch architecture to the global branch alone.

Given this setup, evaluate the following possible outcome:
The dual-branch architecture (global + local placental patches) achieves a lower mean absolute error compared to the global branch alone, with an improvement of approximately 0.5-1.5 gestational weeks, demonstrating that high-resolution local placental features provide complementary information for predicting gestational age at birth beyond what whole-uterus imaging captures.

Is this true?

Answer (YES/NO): NO